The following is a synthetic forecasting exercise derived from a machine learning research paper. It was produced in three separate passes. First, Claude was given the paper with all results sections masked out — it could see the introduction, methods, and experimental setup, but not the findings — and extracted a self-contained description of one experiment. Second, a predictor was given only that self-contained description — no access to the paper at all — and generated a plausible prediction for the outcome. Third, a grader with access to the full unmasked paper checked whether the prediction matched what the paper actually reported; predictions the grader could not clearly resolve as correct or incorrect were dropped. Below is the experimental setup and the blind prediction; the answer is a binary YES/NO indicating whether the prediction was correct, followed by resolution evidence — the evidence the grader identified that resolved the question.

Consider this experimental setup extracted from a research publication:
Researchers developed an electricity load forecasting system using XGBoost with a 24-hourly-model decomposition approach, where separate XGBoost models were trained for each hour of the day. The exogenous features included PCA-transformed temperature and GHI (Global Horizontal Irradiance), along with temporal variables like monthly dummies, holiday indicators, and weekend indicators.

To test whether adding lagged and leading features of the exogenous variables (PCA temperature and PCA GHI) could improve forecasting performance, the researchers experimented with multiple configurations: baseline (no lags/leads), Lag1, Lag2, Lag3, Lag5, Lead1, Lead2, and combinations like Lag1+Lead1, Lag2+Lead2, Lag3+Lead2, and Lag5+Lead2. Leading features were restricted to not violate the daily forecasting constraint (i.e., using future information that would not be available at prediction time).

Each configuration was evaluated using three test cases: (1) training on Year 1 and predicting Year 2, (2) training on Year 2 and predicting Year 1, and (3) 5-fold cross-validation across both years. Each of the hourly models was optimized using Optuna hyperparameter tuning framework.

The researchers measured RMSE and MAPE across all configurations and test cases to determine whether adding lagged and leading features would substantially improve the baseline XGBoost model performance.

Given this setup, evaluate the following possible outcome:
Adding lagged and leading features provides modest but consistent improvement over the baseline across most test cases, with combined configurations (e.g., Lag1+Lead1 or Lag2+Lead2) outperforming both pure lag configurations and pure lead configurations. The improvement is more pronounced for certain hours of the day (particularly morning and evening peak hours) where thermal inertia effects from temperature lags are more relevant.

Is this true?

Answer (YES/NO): NO